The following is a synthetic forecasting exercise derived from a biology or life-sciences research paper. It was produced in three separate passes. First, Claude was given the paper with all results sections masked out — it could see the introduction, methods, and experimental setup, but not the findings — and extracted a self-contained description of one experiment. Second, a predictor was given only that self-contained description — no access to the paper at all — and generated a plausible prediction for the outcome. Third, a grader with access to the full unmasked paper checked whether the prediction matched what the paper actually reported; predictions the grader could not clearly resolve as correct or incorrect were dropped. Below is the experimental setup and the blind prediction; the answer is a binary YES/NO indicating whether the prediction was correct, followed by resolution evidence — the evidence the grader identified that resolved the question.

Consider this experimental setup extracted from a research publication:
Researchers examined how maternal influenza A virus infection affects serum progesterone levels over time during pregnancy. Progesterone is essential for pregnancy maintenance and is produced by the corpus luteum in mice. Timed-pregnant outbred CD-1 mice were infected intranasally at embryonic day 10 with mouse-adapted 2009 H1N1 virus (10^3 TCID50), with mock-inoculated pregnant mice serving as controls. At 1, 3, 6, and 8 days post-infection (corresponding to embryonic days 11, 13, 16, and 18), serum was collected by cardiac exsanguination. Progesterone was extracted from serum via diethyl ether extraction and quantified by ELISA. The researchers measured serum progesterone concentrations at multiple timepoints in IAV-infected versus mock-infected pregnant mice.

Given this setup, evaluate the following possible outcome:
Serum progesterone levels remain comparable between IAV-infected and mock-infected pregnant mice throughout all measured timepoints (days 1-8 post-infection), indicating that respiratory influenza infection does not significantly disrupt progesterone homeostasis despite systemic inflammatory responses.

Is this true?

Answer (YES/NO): NO